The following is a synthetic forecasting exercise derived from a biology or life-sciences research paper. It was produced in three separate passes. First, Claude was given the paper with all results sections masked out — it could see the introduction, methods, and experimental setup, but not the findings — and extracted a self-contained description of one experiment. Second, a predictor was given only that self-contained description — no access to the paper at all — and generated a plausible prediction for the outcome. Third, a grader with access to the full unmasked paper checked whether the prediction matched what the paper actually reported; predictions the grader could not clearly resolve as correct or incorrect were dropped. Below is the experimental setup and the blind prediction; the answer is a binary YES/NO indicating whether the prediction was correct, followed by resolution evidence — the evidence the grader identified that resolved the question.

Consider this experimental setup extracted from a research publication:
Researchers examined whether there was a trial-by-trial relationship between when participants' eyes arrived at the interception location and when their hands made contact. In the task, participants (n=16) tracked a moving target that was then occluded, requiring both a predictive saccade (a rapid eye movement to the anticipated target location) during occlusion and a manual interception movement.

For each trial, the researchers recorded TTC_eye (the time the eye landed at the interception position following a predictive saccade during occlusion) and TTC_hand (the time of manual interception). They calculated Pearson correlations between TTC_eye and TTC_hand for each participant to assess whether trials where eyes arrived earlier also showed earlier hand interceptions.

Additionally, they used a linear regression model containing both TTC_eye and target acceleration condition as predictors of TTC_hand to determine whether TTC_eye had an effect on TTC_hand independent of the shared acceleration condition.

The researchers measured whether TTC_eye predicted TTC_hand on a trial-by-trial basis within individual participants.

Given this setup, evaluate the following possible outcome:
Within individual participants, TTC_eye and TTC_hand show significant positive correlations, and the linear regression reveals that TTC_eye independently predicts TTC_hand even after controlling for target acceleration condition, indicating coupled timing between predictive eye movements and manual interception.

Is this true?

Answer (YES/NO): YES